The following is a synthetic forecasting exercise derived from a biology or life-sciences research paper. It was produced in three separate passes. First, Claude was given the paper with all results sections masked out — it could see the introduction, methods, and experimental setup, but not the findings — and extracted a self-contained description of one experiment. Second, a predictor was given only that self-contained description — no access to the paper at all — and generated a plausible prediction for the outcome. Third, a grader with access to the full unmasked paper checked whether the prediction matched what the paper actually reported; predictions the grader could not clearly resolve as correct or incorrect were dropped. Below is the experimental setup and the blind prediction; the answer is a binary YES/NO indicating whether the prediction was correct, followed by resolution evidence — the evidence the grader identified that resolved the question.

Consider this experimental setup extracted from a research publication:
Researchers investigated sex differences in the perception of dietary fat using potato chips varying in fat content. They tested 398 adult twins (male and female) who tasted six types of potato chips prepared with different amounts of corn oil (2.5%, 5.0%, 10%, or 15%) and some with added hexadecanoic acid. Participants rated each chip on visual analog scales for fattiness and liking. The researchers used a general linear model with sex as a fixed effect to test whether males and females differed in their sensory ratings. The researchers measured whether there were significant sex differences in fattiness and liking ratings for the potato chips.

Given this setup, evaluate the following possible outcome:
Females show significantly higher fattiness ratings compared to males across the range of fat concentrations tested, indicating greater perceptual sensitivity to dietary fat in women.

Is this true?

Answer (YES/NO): NO